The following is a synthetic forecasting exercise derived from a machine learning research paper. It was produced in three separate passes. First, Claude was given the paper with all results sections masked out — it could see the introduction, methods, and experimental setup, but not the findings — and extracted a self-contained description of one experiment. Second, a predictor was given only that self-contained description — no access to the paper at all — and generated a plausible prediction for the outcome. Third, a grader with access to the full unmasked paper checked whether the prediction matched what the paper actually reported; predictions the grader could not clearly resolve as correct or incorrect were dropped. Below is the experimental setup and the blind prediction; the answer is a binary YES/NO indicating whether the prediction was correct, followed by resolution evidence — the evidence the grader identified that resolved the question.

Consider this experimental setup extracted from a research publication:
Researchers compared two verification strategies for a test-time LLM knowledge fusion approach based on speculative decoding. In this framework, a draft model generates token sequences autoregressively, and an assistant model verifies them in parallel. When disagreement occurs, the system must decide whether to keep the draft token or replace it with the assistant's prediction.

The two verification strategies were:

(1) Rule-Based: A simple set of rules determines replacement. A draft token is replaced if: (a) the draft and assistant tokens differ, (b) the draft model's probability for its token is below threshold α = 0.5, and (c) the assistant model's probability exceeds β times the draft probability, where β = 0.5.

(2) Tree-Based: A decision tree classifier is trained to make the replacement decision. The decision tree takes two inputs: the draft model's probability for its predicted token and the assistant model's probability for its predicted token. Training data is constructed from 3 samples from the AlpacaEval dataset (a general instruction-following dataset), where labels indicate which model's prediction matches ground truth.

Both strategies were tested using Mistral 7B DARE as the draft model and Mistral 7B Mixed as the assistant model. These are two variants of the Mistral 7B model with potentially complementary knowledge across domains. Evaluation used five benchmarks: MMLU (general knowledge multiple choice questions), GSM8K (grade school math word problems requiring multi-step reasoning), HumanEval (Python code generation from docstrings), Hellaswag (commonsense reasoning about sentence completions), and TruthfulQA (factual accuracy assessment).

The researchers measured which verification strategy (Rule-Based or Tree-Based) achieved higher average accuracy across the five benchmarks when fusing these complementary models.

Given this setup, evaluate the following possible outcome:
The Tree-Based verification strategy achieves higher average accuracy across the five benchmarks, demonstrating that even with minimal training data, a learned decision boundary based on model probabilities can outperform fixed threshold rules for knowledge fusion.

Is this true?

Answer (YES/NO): NO